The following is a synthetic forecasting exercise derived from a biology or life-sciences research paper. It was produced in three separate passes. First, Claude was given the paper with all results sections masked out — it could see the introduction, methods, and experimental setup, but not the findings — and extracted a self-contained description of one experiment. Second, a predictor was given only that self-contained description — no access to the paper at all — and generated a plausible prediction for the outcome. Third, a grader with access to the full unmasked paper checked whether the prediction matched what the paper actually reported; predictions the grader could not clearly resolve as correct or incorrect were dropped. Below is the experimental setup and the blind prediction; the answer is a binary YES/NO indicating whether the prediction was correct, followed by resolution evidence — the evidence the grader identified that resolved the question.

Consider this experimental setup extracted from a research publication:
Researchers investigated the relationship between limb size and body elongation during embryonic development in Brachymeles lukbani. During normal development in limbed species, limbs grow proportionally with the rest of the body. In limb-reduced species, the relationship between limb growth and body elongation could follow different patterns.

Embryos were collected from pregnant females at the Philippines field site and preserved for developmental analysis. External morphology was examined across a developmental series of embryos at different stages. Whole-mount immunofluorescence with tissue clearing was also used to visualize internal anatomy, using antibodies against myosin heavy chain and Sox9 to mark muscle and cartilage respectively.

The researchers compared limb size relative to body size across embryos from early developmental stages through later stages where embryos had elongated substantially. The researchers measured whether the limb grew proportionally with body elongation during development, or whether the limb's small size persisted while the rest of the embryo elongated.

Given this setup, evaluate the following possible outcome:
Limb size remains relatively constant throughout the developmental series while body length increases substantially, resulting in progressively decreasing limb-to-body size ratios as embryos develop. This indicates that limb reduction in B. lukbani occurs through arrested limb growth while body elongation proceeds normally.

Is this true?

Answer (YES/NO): YES